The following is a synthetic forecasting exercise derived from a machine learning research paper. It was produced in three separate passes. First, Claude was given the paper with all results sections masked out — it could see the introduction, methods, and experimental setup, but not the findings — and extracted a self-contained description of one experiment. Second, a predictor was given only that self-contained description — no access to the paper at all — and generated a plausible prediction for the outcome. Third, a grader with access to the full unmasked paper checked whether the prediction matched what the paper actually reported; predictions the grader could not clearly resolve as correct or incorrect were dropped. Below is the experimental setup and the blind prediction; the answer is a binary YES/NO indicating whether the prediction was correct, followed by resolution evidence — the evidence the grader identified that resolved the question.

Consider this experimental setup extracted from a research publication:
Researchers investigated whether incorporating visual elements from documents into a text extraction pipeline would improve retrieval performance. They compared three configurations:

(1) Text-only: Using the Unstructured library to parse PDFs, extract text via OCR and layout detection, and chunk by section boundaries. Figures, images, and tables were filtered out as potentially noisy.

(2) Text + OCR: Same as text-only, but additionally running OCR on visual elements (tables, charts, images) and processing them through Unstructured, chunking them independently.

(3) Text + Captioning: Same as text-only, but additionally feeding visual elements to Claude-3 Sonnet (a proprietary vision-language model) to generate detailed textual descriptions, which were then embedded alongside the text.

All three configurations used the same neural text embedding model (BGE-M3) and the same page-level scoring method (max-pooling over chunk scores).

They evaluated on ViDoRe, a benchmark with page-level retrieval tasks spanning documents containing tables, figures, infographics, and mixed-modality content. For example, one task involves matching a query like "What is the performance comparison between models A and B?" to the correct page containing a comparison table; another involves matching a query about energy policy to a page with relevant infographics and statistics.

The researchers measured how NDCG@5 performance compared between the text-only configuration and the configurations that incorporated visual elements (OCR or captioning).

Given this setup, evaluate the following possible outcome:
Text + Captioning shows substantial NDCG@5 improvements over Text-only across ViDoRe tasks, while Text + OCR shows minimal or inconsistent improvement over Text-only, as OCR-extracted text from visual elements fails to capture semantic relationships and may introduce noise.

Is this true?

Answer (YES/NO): NO